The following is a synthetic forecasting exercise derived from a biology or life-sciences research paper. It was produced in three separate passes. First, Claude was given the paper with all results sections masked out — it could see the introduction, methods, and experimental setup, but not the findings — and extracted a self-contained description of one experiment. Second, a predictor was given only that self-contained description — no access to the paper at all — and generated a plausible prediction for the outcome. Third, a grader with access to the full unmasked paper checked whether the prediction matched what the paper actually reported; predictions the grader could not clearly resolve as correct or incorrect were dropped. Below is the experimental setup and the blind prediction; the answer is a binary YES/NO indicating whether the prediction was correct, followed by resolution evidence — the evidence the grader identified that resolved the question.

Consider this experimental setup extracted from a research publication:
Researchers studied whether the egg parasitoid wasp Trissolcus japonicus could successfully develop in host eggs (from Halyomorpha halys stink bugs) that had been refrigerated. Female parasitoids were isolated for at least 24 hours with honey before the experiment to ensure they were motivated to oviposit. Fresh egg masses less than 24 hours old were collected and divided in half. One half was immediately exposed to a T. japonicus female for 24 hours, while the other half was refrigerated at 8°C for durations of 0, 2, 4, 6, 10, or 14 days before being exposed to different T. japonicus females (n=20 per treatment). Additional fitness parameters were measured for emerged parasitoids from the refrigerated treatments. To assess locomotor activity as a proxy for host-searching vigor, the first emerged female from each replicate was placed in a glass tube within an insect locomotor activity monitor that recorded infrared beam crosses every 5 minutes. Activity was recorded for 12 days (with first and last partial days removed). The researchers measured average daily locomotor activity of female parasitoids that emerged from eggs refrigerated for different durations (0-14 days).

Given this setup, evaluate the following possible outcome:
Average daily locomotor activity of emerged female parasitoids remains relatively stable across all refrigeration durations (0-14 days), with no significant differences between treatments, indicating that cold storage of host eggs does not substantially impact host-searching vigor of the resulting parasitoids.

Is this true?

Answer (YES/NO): YES